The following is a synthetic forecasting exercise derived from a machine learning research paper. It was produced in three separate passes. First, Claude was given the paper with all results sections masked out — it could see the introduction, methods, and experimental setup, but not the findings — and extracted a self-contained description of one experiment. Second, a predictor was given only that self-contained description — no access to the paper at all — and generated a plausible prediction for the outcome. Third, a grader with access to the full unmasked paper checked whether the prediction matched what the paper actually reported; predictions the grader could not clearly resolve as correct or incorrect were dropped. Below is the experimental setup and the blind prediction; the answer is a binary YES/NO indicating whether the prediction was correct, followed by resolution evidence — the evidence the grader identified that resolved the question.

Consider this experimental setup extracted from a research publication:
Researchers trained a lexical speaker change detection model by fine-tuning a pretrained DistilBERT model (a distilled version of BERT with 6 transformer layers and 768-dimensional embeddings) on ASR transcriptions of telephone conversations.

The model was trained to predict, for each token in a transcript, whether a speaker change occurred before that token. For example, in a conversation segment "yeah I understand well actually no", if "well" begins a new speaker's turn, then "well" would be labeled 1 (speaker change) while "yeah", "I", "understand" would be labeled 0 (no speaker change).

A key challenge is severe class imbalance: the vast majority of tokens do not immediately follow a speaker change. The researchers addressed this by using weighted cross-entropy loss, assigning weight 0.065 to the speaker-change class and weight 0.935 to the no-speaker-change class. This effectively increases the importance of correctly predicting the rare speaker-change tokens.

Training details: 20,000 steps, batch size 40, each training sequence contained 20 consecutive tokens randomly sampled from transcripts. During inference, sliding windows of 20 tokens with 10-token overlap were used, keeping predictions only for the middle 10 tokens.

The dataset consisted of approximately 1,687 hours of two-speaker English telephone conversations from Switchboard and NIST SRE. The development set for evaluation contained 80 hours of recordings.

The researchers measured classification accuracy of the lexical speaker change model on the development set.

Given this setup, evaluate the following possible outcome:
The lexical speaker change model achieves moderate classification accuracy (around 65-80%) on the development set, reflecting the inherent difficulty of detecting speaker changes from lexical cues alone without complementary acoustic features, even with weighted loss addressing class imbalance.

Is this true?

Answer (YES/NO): YES